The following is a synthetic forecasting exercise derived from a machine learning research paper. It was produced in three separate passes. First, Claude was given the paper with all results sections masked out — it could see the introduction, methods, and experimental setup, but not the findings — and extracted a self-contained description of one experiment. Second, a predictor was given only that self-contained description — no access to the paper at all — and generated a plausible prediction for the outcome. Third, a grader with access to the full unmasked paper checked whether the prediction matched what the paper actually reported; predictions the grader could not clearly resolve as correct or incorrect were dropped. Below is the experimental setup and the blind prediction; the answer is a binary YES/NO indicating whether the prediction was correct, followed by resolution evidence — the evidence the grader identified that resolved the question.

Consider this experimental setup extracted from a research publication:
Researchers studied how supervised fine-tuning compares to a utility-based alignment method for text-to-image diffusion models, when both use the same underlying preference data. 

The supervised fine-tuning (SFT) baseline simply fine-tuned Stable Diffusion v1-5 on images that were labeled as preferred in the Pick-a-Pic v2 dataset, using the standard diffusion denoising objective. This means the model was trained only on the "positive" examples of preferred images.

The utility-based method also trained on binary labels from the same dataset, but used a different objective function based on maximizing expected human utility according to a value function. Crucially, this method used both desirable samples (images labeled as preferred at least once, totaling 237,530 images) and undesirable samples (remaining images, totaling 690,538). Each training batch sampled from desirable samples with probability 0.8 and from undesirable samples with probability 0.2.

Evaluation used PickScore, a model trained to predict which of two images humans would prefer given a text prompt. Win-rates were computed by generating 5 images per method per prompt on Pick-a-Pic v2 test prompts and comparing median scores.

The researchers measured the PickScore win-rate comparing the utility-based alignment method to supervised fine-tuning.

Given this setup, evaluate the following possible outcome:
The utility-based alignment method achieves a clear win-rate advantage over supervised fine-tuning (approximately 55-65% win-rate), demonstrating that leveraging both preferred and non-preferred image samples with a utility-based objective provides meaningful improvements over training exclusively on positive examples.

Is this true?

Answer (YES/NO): NO